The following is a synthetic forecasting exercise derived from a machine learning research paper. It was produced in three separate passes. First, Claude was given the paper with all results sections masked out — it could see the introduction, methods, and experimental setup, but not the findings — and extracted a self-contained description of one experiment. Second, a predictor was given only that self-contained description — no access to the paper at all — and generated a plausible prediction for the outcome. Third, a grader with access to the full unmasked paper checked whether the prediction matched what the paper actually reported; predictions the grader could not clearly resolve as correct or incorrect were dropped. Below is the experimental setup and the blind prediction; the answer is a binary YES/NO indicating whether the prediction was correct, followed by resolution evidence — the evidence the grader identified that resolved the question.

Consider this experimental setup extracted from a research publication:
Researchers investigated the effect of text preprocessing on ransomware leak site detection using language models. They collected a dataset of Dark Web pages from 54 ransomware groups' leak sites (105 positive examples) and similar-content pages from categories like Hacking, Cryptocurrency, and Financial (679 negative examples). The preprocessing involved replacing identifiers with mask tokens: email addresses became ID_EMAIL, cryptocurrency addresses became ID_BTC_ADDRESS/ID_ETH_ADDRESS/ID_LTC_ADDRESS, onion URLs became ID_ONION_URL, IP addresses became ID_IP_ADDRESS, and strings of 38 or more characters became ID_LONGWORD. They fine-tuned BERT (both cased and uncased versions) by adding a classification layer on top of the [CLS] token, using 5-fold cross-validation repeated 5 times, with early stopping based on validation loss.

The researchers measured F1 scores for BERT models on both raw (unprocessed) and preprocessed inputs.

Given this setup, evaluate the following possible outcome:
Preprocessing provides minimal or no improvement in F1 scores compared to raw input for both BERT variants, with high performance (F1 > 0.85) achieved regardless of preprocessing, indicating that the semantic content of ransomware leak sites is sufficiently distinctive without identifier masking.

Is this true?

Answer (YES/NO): NO